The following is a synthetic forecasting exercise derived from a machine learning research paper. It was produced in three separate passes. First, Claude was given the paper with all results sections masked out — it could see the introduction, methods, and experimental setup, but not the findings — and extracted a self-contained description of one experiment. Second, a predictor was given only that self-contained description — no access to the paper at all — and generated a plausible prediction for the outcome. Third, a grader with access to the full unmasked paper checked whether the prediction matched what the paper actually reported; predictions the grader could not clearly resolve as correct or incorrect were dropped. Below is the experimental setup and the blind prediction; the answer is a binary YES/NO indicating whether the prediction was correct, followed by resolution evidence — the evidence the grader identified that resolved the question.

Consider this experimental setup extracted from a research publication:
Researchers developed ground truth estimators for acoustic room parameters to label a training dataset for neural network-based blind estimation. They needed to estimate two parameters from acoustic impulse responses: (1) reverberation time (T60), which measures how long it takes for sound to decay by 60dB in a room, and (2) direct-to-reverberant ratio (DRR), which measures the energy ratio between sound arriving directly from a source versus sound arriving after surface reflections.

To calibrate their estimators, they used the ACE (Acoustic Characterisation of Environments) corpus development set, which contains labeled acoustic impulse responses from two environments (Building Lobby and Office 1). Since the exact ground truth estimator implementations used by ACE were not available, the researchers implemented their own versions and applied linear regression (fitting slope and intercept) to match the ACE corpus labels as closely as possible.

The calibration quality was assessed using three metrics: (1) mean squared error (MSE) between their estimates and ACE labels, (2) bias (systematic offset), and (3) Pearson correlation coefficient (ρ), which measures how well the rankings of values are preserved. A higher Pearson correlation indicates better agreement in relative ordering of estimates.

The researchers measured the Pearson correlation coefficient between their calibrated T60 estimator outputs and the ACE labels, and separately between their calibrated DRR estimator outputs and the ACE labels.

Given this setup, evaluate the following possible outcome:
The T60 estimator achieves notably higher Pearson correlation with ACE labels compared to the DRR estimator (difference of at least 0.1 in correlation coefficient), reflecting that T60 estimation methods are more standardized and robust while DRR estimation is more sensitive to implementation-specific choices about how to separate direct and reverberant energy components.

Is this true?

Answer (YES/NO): NO